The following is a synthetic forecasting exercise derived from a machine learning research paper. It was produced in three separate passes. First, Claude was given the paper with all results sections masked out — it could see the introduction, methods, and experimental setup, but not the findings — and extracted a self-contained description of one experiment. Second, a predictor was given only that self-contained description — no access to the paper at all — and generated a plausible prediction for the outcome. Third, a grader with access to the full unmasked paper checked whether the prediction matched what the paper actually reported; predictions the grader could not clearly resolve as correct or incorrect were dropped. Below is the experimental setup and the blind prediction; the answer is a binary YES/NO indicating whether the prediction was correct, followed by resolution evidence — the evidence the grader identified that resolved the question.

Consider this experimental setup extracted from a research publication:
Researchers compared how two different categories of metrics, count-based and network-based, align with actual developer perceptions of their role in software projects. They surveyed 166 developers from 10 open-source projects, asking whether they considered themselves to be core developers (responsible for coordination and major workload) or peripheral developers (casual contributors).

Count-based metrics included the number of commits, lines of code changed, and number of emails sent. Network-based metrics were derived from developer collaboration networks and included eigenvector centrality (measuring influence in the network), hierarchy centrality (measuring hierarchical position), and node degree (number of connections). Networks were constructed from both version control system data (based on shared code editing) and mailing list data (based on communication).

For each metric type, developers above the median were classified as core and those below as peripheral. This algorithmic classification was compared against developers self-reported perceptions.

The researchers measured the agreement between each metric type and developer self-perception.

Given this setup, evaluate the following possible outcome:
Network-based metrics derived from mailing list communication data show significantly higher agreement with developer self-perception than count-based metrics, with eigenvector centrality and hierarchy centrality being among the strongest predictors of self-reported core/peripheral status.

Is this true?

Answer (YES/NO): NO